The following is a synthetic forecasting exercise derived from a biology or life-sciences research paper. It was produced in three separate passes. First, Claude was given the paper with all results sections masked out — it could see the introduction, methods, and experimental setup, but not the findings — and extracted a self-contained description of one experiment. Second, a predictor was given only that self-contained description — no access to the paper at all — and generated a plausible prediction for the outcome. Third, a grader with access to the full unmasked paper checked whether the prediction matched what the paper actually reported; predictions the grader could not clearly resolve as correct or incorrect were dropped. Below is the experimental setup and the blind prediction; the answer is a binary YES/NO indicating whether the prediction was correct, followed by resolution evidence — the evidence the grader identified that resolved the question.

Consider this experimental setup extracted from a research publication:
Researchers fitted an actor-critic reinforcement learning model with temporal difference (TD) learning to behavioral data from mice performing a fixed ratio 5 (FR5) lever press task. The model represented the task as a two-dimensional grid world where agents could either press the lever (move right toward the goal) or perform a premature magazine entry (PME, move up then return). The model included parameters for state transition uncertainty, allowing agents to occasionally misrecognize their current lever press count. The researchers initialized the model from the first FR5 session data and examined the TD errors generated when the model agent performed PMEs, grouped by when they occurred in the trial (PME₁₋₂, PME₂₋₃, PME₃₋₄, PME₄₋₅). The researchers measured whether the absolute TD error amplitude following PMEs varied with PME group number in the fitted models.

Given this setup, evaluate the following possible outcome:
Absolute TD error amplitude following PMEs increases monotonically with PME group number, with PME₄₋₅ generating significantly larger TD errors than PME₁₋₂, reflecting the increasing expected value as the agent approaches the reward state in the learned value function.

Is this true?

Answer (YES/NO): YES